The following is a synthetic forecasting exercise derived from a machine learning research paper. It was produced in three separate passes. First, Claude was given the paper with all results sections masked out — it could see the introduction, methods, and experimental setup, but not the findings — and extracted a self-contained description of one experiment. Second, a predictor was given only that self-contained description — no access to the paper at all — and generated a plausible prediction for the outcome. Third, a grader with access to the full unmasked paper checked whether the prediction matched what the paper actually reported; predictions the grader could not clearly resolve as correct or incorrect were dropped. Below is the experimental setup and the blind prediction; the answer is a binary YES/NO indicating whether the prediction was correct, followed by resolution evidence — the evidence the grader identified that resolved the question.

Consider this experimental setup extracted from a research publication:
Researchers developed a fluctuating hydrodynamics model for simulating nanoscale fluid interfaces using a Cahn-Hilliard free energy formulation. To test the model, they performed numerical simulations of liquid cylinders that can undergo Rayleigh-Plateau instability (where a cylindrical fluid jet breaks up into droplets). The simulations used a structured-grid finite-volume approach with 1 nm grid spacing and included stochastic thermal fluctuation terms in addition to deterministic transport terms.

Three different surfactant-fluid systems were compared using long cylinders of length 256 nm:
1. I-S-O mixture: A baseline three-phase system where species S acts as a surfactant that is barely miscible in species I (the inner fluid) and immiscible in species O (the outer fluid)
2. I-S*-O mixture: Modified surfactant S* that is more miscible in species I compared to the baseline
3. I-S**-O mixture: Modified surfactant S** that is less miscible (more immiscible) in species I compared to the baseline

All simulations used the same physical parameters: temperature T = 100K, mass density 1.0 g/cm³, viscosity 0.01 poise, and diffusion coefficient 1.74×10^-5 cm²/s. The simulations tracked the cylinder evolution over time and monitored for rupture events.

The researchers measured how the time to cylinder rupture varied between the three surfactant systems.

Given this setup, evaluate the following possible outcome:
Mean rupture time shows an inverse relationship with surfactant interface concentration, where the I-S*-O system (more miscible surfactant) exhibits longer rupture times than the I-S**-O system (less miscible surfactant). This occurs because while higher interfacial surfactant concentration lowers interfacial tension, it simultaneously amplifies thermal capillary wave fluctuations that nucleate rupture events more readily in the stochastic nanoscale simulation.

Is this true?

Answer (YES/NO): NO